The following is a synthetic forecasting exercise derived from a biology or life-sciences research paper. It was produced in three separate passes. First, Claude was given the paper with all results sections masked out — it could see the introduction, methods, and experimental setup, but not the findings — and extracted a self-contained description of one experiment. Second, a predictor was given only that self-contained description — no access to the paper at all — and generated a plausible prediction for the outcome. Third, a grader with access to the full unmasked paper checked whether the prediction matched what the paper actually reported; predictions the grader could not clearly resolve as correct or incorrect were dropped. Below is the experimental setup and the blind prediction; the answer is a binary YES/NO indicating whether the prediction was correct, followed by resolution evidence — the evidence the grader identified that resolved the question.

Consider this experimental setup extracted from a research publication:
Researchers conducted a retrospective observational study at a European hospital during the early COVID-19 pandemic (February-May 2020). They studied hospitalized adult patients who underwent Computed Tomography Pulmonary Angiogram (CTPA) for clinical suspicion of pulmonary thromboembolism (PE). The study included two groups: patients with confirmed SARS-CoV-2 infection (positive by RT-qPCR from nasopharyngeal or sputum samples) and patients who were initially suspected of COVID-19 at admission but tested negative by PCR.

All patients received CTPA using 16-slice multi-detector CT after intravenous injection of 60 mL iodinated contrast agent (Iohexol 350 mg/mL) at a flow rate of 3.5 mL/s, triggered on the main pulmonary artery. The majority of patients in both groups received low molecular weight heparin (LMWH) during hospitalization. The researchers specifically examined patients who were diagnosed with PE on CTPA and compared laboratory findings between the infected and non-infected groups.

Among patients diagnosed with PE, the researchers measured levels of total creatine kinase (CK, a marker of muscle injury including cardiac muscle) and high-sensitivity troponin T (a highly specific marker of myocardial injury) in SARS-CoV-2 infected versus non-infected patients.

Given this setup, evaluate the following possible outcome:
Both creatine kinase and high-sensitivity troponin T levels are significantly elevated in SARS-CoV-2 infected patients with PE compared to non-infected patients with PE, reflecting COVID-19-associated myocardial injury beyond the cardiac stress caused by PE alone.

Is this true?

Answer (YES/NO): YES